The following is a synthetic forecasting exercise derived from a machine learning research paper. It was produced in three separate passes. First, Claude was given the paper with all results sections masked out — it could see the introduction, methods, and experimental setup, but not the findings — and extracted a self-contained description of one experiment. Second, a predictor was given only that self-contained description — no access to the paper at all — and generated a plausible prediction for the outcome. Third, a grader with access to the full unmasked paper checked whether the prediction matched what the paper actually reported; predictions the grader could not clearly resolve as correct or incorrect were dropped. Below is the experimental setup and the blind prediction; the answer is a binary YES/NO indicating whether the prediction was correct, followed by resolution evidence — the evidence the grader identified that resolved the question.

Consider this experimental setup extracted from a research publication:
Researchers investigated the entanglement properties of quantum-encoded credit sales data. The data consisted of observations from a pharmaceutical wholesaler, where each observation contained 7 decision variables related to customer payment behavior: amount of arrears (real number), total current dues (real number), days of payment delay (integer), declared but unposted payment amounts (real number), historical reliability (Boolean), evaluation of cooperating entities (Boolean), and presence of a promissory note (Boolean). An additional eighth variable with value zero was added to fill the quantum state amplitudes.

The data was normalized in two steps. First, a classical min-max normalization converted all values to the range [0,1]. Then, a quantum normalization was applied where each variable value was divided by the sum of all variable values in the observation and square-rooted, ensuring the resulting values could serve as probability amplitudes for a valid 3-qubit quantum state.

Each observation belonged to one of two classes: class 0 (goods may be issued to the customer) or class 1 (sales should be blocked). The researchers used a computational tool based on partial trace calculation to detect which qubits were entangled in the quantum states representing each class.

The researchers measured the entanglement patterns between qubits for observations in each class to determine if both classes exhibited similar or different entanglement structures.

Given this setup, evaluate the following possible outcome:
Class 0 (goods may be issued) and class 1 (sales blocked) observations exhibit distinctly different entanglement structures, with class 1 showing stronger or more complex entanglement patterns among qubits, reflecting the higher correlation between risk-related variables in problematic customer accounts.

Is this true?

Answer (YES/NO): NO